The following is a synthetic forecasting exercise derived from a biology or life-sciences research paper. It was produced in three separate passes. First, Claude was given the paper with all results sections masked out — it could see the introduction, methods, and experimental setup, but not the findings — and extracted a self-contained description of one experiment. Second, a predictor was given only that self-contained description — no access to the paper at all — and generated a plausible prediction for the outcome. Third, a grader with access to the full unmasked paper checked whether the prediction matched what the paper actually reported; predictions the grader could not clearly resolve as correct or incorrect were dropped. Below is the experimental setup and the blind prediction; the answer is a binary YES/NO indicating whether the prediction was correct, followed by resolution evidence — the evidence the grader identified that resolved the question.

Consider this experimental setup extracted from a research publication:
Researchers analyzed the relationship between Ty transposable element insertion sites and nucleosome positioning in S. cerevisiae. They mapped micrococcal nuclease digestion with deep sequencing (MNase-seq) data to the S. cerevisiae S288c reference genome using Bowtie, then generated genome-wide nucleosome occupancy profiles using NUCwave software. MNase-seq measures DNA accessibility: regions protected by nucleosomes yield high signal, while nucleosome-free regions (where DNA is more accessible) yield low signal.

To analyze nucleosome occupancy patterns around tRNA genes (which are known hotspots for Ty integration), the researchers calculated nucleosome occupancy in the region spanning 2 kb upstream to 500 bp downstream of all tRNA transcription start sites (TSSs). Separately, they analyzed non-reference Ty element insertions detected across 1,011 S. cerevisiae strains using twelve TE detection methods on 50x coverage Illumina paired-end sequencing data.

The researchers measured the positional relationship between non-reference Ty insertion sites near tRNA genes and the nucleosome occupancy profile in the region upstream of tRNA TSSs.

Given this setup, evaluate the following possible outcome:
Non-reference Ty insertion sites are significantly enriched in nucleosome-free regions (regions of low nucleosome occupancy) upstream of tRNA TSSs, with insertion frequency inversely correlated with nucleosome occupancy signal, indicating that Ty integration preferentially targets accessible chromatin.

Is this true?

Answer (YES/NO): NO